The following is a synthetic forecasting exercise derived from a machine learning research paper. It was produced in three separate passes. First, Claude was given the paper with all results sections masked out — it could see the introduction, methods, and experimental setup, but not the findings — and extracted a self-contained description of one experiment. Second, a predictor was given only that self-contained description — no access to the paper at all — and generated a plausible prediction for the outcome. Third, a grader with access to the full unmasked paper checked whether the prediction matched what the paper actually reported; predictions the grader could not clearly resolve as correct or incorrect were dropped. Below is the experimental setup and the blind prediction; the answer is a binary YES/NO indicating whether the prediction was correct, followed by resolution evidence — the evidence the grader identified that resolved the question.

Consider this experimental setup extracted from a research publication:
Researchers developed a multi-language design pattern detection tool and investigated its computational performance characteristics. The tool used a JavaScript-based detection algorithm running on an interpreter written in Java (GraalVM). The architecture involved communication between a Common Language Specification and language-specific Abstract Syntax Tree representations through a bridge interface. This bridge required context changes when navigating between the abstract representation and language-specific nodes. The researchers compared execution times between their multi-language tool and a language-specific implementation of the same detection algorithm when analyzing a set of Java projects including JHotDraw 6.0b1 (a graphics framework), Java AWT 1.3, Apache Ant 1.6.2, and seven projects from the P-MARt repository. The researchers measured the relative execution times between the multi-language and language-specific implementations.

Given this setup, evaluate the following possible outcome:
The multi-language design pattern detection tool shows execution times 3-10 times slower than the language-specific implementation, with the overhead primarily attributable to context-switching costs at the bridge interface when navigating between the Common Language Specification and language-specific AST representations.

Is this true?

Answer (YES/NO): YES